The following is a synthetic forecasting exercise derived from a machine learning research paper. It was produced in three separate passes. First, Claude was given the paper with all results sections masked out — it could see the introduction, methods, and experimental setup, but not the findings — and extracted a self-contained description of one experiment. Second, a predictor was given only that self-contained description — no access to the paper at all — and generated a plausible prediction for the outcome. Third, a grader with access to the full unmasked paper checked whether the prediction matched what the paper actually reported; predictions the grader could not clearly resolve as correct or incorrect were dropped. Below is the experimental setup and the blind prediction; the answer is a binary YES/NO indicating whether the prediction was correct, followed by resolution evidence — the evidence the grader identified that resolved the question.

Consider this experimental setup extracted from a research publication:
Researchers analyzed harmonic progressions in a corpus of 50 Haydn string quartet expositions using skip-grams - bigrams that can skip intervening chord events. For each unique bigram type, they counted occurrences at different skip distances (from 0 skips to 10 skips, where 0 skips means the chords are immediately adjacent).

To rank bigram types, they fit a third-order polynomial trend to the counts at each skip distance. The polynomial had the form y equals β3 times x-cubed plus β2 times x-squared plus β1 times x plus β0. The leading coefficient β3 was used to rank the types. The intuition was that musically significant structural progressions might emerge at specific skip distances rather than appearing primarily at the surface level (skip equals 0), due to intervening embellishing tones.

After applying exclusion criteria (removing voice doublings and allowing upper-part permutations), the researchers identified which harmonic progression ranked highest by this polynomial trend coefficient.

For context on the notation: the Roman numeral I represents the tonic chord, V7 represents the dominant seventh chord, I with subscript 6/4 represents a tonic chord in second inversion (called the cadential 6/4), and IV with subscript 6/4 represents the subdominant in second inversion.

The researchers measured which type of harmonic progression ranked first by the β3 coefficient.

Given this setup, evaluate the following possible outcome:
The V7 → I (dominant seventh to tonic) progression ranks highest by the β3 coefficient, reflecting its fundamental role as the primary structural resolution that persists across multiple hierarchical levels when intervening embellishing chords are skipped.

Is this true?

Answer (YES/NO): NO